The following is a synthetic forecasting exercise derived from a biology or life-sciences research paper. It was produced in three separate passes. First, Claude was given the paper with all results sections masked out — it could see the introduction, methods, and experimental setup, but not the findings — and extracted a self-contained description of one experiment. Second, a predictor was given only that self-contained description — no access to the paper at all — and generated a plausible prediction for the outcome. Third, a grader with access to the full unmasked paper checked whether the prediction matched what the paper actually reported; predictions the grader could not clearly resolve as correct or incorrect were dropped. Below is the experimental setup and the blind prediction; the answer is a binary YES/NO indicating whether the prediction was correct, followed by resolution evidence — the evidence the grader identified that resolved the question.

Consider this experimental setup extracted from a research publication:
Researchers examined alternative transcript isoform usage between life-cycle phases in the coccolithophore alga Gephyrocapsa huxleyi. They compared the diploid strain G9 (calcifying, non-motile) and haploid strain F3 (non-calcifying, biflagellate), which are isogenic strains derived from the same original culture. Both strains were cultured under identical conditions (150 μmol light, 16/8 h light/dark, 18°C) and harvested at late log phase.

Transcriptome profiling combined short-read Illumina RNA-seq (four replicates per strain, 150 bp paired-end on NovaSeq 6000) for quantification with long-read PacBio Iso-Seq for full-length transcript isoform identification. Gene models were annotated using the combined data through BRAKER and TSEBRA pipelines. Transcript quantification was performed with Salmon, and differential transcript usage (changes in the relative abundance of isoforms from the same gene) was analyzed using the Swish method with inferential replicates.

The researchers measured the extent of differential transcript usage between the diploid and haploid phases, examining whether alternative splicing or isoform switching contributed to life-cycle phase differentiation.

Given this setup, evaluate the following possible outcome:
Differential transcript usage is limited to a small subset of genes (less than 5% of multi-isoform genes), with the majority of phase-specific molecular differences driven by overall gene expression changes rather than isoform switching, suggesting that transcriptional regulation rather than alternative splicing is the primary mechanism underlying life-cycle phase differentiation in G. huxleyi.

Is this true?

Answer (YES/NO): NO